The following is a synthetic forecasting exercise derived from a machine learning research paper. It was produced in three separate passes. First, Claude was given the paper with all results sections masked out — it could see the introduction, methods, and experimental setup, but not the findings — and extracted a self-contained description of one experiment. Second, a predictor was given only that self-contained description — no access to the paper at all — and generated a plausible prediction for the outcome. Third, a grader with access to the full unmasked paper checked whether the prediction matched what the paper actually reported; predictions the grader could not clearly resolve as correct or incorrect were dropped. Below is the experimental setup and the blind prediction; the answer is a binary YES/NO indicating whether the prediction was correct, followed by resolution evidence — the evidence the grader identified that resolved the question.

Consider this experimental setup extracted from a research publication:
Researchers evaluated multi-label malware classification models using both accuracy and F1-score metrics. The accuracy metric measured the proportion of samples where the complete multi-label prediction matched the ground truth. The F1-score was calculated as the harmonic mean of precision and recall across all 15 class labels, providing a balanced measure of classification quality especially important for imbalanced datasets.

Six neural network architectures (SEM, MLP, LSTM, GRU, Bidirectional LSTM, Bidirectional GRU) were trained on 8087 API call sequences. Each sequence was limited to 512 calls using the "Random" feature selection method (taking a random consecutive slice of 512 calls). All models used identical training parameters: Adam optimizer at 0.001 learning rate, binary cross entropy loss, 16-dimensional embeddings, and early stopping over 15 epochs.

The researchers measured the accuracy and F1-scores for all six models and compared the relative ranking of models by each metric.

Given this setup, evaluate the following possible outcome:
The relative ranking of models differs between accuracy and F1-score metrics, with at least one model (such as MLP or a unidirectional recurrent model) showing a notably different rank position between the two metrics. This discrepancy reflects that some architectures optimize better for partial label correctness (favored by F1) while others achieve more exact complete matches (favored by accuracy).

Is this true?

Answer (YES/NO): NO